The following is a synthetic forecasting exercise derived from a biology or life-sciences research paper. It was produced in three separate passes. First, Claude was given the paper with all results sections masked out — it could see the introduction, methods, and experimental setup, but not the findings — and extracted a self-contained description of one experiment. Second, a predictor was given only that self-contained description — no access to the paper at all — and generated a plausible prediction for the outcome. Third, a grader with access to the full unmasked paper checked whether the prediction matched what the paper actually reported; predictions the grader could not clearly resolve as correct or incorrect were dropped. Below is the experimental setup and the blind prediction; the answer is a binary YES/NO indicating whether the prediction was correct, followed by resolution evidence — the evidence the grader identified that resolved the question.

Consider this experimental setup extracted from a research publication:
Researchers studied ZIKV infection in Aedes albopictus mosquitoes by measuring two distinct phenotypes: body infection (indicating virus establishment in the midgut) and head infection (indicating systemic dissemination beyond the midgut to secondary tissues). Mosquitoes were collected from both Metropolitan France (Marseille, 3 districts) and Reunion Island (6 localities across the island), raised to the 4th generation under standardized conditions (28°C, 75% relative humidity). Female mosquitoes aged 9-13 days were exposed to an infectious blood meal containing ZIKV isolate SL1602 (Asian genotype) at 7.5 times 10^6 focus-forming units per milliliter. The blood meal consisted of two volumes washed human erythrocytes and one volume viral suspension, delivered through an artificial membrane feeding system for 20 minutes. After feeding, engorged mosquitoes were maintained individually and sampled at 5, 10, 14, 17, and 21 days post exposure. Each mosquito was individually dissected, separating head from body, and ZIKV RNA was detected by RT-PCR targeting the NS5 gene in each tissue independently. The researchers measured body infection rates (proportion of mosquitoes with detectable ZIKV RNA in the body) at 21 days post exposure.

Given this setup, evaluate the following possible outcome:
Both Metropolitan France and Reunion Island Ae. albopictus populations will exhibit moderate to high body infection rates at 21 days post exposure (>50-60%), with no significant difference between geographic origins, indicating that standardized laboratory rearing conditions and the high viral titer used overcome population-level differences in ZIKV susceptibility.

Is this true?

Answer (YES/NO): YES